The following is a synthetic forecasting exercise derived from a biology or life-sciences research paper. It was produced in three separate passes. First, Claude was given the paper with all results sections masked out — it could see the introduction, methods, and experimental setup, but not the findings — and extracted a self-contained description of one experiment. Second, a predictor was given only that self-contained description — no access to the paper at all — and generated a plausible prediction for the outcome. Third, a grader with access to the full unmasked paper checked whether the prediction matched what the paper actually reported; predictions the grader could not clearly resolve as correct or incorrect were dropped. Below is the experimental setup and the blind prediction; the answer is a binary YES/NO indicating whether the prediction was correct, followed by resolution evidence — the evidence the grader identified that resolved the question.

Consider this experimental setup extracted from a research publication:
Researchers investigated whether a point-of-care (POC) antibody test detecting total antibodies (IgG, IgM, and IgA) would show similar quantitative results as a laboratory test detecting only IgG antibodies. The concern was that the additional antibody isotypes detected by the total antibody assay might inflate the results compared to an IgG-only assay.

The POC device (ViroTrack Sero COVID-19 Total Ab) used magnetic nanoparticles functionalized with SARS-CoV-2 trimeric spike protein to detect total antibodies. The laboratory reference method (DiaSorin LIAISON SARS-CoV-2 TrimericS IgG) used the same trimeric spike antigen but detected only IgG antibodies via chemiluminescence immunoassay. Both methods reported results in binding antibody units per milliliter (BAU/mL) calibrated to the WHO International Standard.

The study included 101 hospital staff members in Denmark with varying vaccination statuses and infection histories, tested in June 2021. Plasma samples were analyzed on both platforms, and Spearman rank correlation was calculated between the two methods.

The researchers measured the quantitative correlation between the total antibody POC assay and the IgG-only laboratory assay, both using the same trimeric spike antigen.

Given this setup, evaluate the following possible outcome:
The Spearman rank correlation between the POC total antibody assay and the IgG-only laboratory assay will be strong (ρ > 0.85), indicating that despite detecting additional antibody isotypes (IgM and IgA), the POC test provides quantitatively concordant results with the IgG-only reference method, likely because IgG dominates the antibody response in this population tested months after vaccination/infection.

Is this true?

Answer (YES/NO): YES